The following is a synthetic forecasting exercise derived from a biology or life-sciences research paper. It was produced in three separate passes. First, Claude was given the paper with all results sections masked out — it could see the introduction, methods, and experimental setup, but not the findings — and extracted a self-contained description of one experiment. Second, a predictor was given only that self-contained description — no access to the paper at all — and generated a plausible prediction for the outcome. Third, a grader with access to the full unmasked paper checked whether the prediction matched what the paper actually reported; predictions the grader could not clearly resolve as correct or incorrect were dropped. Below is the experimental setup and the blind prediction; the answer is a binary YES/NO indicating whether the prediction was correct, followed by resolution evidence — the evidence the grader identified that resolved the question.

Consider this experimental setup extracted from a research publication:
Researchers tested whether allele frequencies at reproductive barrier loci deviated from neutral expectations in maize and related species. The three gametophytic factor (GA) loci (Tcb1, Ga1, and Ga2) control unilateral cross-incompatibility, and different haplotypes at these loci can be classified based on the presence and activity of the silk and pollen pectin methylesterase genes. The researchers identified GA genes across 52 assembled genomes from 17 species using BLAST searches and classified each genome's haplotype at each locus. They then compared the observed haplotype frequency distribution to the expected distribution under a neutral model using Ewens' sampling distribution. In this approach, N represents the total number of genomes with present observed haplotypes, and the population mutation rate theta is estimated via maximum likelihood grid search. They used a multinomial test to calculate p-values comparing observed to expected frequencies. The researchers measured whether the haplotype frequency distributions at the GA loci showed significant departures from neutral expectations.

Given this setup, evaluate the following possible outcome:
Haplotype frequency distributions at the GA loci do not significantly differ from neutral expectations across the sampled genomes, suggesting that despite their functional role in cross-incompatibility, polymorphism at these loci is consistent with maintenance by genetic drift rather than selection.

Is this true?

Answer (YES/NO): NO